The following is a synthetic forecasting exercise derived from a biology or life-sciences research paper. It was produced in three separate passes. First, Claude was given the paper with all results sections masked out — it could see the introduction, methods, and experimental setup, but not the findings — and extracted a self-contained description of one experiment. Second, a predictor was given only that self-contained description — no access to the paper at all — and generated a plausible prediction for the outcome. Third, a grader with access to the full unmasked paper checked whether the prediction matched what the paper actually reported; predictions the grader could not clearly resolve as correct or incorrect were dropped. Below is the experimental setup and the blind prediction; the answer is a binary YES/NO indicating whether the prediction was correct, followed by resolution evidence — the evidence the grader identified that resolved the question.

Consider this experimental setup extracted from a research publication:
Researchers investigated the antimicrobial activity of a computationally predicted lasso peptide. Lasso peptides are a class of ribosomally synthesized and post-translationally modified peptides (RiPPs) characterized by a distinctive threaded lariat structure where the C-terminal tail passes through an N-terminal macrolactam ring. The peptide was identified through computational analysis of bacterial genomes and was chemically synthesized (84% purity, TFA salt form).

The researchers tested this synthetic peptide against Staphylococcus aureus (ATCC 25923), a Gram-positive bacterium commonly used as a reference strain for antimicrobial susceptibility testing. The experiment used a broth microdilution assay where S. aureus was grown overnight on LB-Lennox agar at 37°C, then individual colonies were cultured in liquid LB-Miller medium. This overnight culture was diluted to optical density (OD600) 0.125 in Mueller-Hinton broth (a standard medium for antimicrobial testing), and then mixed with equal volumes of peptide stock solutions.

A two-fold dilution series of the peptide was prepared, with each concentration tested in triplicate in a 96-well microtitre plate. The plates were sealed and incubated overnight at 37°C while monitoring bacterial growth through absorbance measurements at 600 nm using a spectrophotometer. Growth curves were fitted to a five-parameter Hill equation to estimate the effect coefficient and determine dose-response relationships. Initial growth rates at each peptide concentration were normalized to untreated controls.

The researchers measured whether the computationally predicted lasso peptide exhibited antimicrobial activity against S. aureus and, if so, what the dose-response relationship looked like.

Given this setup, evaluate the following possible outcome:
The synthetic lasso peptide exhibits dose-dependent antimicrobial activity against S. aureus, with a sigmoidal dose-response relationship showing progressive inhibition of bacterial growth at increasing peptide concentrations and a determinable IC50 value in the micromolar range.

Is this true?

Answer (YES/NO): YES